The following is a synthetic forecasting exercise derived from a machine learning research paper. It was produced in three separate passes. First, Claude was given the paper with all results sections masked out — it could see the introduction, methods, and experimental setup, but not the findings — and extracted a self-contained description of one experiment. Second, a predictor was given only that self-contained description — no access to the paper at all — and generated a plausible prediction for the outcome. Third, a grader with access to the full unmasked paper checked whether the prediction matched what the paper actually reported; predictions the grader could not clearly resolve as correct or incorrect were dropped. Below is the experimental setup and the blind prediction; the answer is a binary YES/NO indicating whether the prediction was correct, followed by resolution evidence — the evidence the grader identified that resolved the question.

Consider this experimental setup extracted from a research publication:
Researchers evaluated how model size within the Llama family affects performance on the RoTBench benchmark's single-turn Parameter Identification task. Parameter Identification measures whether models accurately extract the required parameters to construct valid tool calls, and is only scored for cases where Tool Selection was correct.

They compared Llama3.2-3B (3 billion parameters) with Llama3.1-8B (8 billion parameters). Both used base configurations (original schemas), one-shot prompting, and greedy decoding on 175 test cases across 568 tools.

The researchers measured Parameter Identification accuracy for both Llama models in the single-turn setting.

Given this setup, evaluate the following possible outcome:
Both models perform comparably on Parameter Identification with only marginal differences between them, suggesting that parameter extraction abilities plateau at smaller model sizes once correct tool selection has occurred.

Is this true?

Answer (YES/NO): NO